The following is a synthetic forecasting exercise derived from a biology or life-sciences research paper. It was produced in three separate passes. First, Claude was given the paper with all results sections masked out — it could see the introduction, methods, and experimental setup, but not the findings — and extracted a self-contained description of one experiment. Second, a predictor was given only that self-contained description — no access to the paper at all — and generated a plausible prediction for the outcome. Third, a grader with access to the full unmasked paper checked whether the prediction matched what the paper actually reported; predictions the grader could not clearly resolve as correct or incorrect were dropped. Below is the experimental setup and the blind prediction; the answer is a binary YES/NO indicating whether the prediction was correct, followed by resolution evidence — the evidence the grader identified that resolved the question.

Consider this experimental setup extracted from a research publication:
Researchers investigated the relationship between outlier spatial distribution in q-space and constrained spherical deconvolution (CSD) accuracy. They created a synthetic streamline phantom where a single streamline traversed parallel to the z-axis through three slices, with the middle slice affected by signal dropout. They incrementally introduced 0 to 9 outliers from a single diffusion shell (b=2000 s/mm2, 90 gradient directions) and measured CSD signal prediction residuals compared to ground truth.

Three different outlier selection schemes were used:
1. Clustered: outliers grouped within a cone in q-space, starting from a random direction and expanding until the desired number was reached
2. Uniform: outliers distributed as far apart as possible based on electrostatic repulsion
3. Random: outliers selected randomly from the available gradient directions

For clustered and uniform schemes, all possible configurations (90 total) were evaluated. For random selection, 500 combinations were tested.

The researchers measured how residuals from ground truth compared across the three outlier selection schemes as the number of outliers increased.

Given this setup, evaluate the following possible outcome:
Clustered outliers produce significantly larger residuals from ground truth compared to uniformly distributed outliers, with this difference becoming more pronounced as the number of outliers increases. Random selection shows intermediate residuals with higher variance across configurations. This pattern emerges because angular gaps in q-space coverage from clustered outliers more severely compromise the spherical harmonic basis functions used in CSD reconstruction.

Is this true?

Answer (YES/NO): NO